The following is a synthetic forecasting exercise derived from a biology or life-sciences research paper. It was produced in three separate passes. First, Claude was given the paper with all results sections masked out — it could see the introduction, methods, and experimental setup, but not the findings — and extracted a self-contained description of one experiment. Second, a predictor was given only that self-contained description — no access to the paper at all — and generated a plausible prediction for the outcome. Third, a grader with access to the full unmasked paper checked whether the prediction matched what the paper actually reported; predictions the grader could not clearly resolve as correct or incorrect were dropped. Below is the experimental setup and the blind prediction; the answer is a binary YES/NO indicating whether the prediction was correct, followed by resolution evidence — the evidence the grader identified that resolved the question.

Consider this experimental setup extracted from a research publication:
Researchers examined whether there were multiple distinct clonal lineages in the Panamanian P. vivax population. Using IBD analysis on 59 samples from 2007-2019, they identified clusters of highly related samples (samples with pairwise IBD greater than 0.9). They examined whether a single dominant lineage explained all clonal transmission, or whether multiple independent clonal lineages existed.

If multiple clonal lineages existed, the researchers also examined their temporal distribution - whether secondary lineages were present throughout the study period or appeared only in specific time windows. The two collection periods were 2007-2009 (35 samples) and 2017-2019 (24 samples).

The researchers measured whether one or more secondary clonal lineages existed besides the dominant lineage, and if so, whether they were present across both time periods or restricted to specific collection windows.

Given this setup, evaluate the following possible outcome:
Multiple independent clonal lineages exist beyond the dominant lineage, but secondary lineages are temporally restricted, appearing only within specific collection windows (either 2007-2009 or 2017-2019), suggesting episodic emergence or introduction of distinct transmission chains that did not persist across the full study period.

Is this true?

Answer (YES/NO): YES